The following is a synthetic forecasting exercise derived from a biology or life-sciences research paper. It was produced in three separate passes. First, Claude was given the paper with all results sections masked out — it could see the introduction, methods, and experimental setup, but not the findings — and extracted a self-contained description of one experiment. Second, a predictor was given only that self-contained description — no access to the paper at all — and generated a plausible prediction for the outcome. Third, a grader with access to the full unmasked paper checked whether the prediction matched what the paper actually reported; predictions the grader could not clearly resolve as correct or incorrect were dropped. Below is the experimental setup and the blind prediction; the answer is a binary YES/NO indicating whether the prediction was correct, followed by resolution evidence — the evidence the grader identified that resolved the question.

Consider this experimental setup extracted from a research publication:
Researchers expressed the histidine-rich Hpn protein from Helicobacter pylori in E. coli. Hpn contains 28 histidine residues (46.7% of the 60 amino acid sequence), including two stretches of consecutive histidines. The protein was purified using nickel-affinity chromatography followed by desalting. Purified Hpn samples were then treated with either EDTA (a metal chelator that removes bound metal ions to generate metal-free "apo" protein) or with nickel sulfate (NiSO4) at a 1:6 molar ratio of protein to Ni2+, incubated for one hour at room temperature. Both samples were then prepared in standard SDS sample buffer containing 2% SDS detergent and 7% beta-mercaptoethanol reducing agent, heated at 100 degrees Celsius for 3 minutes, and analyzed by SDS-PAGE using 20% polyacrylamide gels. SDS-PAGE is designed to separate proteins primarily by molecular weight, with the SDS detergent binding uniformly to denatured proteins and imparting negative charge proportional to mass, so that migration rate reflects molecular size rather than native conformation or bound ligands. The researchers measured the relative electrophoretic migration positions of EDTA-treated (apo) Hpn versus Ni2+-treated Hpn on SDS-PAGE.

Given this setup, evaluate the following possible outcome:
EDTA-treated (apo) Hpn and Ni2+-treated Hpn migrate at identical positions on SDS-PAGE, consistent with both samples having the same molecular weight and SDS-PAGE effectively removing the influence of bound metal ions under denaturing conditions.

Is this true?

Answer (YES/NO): NO